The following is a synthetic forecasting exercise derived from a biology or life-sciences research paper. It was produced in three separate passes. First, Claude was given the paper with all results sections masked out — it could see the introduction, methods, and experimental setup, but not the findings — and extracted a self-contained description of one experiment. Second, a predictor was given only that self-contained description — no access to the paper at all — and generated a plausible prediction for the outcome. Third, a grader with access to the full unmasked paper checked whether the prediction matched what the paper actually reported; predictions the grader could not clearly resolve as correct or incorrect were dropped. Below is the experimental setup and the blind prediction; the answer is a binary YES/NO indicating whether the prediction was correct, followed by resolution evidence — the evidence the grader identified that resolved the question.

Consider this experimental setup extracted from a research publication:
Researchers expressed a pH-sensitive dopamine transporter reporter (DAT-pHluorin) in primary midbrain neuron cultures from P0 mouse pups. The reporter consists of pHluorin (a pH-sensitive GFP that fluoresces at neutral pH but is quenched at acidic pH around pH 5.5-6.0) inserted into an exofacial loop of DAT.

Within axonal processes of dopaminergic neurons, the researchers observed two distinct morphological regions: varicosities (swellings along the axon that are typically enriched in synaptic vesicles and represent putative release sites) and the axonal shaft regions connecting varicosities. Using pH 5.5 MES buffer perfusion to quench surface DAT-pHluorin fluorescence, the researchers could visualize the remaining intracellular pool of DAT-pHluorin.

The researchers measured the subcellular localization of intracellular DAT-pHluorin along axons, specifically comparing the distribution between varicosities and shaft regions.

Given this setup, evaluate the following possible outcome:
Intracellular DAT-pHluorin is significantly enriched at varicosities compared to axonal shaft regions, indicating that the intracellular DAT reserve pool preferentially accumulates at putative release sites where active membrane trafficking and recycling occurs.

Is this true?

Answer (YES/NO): NO